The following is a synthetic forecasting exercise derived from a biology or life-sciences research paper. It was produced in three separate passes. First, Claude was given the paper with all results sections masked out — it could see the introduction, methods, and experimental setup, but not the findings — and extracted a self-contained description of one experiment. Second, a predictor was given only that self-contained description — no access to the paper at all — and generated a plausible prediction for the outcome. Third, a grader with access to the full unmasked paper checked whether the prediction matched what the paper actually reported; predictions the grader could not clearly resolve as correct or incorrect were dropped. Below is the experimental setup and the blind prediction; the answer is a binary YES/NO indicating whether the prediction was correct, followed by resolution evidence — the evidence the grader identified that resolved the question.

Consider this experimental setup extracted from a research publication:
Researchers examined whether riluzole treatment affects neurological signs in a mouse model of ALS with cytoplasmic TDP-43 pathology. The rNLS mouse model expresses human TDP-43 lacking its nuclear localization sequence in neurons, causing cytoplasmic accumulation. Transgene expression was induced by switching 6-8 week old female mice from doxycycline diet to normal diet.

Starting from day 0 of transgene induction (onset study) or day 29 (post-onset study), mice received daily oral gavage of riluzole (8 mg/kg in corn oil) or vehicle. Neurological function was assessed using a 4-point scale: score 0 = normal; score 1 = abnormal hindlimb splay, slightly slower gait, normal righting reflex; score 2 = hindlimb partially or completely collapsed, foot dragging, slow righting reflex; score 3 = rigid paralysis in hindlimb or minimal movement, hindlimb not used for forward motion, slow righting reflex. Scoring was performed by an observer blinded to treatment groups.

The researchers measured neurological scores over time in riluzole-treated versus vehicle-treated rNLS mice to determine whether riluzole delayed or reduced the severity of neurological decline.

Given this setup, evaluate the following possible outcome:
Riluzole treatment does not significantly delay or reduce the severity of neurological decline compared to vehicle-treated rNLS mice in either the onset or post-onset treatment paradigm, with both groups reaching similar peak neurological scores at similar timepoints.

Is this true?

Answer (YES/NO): YES